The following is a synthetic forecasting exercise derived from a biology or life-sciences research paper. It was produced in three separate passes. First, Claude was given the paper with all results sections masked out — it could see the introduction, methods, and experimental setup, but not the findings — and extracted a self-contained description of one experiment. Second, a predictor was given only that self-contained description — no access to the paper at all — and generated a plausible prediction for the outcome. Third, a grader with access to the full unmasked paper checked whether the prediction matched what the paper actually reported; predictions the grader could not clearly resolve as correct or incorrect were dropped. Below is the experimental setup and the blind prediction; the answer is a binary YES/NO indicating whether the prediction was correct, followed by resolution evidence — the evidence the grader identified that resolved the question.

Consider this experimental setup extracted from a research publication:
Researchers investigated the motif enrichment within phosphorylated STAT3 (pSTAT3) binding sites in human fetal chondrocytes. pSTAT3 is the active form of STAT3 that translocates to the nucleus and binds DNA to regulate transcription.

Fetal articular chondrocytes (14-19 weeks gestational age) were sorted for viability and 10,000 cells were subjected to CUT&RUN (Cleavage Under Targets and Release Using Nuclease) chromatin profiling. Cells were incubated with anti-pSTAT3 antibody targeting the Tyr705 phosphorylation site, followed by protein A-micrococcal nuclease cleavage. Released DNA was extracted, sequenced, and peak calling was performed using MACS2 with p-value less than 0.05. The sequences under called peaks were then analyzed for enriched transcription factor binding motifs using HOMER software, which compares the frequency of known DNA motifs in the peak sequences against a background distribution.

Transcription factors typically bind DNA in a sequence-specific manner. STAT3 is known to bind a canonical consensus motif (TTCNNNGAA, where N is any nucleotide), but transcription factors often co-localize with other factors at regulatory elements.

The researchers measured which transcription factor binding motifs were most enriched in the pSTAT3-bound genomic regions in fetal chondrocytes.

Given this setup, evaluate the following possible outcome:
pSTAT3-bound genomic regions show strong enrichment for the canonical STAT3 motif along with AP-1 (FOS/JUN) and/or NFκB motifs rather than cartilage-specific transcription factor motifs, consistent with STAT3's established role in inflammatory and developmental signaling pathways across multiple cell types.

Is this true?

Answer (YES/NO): NO